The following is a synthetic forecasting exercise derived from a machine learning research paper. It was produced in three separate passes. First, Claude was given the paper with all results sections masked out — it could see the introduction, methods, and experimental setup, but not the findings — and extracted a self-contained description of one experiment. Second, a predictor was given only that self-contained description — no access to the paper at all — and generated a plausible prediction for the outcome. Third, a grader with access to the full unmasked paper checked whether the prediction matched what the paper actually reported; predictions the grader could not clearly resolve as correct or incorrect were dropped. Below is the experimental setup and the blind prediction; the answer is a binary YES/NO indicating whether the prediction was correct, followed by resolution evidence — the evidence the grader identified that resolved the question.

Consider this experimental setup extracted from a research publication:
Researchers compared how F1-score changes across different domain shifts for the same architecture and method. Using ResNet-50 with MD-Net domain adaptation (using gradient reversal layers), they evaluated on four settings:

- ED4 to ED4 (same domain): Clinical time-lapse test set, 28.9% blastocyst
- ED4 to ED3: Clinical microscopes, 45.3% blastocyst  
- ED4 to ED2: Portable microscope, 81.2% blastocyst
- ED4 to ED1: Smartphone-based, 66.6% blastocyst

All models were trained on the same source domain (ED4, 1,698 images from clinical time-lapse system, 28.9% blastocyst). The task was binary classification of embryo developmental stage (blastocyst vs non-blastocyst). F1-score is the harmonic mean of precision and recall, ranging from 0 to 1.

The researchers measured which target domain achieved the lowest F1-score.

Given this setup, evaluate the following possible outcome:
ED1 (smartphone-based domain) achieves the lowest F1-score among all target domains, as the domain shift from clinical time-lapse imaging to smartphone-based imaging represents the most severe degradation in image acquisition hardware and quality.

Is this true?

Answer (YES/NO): NO